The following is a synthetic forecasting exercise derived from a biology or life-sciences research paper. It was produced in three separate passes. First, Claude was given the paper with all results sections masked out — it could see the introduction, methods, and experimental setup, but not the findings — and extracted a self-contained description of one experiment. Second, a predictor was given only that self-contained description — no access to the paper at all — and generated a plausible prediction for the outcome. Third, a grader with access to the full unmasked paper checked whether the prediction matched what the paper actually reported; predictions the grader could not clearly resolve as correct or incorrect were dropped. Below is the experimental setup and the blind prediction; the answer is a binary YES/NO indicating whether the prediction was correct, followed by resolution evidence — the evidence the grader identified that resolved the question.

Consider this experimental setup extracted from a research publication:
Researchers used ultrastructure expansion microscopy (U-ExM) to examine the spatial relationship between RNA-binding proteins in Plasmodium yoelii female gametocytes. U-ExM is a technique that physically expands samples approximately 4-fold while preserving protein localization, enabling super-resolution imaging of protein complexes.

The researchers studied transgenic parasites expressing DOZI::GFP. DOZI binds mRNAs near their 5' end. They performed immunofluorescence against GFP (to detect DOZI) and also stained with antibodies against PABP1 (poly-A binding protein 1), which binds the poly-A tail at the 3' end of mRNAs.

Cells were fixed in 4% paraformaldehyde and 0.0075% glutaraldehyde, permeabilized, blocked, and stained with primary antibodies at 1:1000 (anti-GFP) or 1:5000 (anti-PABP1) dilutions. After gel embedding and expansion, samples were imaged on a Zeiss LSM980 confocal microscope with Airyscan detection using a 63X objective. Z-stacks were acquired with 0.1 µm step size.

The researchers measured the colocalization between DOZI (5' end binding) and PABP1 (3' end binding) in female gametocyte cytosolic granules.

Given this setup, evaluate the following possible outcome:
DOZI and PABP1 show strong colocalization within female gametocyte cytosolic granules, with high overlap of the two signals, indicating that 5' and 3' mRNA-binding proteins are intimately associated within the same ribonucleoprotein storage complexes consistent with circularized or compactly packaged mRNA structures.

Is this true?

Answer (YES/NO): YES